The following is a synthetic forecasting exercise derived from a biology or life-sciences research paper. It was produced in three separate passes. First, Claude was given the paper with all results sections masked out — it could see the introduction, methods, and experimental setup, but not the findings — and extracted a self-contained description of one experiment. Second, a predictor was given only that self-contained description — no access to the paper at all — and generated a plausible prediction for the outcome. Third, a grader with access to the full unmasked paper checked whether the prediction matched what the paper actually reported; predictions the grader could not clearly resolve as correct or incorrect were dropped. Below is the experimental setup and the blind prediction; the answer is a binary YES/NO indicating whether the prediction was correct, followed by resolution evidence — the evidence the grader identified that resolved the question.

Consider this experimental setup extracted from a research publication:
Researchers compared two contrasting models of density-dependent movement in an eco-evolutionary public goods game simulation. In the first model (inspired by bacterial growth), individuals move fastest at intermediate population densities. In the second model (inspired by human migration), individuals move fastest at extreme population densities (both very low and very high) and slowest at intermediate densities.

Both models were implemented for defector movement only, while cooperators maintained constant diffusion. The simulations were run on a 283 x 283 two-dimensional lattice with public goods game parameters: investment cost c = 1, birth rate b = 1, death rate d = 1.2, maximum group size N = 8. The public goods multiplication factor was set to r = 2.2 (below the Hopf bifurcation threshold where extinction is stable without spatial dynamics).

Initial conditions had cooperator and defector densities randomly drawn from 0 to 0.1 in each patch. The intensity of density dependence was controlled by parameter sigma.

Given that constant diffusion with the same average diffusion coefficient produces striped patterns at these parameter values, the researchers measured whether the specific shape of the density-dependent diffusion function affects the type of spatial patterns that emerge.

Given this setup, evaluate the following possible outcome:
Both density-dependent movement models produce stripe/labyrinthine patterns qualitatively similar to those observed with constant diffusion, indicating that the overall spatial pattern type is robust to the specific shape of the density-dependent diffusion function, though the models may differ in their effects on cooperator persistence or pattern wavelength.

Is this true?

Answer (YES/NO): NO